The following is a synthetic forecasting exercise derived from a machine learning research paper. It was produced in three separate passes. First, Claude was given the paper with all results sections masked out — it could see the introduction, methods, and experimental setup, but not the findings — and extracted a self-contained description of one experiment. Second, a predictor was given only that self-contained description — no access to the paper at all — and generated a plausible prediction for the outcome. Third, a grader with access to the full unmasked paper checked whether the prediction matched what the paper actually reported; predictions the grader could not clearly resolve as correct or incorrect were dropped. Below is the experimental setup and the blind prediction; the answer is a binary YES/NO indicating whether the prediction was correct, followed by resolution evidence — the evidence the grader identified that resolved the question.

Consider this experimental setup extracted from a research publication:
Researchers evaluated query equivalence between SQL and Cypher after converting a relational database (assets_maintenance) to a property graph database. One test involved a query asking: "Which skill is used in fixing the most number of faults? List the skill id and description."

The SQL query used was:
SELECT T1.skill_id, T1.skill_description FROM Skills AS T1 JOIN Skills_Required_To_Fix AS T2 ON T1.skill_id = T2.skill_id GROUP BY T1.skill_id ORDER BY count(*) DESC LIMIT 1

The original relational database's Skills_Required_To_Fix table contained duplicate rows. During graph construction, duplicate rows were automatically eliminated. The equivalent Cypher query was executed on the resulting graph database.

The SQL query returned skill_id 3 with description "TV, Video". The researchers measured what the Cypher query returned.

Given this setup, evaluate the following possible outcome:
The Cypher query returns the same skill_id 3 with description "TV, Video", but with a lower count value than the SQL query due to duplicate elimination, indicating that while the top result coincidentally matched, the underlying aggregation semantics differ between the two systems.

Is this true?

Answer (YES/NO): NO